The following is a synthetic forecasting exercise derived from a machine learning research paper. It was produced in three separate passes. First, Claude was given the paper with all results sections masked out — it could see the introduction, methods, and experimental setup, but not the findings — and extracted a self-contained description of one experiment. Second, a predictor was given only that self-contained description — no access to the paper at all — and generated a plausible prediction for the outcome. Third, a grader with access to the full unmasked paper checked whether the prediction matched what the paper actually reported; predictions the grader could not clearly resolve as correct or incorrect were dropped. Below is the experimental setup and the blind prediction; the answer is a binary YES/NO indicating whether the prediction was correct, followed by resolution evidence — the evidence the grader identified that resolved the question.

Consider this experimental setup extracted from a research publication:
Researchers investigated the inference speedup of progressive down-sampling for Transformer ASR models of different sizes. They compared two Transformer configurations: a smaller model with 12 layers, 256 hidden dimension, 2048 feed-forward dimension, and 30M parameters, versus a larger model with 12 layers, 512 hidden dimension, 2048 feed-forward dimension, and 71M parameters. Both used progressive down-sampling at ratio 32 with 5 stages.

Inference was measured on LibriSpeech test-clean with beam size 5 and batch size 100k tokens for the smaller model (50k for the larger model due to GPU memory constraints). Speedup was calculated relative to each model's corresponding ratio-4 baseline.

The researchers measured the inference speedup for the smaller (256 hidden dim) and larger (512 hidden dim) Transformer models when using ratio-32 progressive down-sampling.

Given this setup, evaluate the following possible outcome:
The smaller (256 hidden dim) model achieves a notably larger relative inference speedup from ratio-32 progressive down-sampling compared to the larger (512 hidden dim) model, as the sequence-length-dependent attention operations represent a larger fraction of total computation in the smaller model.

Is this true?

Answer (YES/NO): NO